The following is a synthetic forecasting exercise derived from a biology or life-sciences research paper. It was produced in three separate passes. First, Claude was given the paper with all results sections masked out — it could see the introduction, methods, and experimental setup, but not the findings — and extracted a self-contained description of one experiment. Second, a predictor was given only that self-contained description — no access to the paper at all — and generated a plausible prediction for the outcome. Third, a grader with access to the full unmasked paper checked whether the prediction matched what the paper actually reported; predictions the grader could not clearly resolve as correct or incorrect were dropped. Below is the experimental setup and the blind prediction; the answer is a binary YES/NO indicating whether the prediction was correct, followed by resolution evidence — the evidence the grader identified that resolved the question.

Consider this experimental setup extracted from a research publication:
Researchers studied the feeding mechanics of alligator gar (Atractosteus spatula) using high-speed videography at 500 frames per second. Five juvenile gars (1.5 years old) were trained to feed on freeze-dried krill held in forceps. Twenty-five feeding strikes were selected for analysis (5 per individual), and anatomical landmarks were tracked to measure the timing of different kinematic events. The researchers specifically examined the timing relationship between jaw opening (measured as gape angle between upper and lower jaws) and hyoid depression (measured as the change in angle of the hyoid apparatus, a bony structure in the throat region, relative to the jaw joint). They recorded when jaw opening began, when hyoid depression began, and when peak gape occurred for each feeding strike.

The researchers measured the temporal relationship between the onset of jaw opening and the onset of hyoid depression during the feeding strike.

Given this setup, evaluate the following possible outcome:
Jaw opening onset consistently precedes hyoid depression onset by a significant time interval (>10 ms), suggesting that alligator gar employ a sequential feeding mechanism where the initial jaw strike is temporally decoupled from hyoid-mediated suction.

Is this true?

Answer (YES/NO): NO